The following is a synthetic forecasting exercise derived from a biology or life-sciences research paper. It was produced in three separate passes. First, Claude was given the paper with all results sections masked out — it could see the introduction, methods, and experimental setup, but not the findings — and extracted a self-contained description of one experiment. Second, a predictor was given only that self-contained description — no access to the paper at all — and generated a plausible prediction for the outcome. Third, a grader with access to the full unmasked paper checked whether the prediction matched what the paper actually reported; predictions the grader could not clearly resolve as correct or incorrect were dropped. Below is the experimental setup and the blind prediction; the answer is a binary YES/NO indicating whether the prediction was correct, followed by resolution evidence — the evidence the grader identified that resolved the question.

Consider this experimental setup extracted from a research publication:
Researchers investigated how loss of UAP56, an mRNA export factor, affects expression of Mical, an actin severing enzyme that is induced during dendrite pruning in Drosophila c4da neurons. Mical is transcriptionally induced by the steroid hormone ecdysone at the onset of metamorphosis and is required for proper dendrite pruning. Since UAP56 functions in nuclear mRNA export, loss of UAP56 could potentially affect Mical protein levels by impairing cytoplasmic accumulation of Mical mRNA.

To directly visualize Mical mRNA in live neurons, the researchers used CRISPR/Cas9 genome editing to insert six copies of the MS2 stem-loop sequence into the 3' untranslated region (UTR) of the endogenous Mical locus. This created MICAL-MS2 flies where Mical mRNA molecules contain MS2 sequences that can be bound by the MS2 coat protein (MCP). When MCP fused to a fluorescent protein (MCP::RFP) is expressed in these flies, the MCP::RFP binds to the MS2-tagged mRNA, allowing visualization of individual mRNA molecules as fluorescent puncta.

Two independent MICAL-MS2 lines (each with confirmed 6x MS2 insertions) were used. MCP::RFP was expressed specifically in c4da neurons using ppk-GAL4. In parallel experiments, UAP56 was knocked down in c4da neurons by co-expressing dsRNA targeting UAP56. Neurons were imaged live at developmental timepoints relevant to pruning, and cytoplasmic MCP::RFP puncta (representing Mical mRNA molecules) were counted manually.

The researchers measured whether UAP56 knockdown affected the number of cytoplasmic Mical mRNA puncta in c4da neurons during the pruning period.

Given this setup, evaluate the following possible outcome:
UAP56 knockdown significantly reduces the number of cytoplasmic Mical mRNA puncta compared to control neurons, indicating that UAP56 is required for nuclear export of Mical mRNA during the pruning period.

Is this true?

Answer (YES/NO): YES